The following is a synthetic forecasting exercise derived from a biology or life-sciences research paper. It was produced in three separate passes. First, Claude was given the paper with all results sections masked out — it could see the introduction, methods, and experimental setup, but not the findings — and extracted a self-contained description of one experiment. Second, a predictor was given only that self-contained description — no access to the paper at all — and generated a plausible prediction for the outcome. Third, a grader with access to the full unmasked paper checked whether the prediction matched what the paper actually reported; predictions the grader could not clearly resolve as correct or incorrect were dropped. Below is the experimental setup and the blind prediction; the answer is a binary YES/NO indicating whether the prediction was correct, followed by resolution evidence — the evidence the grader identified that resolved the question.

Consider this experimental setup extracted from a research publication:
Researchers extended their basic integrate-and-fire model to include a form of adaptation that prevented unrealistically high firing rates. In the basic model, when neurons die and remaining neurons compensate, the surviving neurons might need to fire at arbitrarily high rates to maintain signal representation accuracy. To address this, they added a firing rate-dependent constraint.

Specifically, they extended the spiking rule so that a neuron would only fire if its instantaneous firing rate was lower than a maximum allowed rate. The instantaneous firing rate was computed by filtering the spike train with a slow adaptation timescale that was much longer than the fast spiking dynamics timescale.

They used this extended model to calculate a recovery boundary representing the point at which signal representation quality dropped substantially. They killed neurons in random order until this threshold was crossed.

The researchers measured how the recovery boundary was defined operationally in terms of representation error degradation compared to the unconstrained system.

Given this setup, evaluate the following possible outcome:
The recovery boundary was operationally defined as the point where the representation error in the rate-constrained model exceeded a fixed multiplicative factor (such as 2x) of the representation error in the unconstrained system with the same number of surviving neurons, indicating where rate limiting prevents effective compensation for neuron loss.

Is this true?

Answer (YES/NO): NO